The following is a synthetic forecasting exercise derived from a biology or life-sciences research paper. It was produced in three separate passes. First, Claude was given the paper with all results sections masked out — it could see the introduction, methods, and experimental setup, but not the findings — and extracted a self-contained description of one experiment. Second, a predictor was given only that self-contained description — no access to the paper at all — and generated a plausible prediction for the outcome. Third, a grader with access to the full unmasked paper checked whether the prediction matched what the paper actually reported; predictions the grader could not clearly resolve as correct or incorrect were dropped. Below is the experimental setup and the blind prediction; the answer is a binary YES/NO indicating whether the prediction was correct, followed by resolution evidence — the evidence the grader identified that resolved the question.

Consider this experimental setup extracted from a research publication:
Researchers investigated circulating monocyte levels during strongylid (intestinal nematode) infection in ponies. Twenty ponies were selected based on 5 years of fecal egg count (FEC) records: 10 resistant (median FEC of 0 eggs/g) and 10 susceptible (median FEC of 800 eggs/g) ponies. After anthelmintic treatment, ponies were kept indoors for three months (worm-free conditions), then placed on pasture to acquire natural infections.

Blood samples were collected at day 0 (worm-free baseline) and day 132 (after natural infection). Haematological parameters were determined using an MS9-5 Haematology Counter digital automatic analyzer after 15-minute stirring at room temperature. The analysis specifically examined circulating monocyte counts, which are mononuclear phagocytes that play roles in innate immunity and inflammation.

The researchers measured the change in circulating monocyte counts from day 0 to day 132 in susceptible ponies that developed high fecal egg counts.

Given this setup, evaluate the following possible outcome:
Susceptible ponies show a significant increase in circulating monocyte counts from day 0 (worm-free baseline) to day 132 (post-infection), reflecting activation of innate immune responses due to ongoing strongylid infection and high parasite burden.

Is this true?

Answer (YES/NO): NO